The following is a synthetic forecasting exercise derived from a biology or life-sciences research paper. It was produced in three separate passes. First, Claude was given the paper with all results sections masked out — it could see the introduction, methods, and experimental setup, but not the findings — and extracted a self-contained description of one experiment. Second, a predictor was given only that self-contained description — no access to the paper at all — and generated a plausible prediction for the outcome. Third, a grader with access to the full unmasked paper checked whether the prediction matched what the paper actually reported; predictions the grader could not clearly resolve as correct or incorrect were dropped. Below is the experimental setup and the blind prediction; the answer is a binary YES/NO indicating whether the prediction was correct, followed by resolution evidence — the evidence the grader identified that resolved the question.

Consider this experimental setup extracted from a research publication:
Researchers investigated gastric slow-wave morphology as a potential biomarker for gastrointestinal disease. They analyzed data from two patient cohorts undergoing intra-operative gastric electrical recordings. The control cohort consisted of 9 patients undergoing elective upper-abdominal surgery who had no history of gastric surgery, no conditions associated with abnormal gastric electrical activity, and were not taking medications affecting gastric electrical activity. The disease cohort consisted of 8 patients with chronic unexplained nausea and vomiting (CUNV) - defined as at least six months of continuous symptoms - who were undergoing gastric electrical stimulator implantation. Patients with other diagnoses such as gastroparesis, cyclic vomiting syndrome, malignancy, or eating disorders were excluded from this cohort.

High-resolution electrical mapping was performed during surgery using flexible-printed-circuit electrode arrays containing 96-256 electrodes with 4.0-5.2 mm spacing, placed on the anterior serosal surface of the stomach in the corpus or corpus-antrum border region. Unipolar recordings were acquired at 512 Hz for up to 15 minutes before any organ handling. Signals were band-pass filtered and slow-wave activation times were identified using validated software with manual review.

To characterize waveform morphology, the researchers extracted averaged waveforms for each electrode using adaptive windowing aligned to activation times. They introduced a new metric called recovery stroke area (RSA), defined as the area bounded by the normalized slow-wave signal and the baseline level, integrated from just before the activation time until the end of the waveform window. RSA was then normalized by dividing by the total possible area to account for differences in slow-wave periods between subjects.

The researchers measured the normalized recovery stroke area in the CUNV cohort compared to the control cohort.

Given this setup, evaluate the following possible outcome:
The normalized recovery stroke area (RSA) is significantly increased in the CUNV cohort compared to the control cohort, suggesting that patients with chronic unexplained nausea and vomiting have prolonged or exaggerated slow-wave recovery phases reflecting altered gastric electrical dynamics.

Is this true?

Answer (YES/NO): YES